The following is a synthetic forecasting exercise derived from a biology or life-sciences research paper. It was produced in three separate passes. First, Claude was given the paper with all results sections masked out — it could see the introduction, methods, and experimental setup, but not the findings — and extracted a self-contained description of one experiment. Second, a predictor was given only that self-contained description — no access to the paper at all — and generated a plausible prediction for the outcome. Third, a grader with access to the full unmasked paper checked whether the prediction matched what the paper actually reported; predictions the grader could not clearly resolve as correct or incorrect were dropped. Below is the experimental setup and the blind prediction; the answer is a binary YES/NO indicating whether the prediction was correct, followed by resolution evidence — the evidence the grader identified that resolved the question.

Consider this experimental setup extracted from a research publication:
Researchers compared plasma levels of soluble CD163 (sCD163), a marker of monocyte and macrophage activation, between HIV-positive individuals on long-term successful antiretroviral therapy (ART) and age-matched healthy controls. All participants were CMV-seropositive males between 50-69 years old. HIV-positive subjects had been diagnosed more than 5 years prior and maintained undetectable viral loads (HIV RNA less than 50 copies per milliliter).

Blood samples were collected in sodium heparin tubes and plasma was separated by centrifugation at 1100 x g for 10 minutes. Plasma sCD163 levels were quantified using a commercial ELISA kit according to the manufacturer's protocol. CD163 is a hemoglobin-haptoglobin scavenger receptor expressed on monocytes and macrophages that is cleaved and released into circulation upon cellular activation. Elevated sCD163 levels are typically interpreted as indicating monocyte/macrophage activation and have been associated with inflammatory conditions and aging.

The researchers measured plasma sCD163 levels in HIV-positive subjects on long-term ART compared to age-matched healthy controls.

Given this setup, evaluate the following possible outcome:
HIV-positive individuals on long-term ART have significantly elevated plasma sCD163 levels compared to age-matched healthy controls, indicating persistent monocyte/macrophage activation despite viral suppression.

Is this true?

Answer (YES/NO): NO